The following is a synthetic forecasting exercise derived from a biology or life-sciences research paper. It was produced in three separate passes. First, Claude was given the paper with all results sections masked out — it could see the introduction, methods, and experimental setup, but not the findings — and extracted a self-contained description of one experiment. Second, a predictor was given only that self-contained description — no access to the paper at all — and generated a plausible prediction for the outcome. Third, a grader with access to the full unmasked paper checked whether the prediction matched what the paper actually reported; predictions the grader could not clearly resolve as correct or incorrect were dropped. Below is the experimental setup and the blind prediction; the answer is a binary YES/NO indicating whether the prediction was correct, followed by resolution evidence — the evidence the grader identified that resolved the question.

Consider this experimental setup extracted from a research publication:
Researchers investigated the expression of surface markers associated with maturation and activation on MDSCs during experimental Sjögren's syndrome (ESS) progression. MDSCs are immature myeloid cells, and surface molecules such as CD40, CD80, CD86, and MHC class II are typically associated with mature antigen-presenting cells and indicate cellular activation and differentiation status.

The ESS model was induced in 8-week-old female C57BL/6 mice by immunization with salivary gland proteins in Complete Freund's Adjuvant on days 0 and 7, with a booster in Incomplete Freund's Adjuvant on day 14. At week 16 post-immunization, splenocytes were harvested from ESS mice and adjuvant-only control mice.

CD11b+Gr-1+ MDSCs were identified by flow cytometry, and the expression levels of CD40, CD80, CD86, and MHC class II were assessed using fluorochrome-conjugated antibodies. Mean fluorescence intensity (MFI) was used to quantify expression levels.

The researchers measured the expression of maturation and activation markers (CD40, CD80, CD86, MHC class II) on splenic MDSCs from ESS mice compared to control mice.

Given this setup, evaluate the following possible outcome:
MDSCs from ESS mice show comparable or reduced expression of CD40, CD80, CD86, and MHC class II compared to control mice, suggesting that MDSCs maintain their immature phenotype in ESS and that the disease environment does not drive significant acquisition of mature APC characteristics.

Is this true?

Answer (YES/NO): NO